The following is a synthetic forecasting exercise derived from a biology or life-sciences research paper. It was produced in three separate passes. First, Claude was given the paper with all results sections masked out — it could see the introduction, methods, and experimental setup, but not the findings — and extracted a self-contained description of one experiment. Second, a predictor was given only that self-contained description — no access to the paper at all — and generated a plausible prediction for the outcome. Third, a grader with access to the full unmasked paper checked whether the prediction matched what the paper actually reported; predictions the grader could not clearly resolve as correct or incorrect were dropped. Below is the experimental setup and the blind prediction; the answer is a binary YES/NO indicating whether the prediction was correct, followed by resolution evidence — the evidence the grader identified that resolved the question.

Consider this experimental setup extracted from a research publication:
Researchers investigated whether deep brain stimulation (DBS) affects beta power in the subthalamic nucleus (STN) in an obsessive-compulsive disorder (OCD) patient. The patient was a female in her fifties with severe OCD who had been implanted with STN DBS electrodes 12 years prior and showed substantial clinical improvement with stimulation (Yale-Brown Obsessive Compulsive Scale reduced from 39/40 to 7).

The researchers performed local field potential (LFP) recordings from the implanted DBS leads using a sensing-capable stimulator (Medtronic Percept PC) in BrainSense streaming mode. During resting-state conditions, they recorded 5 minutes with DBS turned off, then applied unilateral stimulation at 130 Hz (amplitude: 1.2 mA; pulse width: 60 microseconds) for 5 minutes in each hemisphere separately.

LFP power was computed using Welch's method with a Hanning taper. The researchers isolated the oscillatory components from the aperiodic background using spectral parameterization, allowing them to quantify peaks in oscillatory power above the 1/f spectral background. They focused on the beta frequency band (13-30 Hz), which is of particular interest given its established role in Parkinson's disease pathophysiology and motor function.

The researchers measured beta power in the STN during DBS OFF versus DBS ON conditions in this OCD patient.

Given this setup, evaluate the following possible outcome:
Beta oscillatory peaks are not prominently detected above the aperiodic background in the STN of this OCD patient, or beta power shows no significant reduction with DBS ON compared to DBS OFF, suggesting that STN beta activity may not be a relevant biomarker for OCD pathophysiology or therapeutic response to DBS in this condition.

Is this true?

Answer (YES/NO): NO